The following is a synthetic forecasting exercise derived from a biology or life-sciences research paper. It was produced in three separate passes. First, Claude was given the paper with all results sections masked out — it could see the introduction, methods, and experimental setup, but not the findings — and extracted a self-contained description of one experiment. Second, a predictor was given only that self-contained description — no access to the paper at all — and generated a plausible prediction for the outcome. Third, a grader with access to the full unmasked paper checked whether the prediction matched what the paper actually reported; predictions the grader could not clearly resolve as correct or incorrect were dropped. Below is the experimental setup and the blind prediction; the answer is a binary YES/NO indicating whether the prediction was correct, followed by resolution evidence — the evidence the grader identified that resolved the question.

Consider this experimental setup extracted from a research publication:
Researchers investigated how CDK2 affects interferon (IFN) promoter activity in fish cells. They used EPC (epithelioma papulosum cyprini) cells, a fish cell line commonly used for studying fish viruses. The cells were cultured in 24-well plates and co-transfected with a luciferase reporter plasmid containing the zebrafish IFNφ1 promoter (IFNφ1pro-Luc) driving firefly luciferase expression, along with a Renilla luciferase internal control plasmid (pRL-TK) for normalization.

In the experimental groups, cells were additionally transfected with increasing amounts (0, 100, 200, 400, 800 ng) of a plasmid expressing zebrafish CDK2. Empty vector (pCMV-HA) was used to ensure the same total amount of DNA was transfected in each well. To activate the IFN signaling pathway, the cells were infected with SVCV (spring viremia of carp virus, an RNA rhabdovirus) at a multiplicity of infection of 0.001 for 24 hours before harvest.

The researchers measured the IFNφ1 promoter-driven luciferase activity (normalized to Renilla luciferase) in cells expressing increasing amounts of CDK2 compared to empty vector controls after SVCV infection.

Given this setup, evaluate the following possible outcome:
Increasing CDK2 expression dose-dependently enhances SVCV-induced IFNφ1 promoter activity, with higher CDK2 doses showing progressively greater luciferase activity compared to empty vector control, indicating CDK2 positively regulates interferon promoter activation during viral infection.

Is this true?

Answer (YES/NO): NO